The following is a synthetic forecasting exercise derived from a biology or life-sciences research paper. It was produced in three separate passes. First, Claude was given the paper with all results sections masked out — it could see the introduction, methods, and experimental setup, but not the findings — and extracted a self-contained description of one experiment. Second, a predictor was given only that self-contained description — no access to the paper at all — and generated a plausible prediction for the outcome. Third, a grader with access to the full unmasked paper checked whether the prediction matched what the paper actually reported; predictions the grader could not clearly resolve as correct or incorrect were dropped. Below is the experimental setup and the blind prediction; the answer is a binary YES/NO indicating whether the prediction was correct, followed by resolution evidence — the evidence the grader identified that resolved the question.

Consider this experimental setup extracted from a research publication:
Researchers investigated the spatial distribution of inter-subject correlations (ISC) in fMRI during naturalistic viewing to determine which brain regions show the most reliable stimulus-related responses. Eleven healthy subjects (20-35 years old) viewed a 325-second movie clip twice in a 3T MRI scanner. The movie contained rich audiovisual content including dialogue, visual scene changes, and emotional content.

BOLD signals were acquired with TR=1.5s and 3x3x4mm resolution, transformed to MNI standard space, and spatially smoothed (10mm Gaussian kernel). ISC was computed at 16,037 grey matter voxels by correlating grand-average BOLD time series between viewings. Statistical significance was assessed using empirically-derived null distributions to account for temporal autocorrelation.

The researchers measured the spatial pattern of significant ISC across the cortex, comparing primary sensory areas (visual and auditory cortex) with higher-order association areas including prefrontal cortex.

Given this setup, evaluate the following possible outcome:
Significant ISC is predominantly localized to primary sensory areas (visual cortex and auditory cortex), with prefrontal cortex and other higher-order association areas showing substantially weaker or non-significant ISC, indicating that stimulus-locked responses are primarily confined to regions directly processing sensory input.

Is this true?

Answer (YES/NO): NO